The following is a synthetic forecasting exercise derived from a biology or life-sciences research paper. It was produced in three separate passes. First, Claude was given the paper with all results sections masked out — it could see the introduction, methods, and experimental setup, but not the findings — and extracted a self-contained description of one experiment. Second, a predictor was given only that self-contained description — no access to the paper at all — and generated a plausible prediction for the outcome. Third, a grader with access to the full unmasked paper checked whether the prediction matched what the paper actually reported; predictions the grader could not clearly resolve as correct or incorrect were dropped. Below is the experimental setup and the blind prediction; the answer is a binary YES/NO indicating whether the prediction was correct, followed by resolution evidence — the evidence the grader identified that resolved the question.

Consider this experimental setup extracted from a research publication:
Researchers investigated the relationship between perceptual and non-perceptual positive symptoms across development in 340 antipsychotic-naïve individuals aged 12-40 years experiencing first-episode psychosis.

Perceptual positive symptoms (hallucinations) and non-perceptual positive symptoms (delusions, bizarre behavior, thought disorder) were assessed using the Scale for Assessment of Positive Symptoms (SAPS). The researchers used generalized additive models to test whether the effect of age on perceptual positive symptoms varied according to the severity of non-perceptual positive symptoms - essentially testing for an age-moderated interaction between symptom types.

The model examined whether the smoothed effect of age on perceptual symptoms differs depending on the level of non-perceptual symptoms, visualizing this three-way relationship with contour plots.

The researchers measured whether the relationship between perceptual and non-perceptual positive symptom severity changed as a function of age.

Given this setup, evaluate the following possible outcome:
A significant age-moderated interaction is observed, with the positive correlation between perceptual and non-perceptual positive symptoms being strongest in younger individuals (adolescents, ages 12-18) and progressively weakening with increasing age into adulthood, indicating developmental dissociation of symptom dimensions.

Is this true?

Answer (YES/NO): NO